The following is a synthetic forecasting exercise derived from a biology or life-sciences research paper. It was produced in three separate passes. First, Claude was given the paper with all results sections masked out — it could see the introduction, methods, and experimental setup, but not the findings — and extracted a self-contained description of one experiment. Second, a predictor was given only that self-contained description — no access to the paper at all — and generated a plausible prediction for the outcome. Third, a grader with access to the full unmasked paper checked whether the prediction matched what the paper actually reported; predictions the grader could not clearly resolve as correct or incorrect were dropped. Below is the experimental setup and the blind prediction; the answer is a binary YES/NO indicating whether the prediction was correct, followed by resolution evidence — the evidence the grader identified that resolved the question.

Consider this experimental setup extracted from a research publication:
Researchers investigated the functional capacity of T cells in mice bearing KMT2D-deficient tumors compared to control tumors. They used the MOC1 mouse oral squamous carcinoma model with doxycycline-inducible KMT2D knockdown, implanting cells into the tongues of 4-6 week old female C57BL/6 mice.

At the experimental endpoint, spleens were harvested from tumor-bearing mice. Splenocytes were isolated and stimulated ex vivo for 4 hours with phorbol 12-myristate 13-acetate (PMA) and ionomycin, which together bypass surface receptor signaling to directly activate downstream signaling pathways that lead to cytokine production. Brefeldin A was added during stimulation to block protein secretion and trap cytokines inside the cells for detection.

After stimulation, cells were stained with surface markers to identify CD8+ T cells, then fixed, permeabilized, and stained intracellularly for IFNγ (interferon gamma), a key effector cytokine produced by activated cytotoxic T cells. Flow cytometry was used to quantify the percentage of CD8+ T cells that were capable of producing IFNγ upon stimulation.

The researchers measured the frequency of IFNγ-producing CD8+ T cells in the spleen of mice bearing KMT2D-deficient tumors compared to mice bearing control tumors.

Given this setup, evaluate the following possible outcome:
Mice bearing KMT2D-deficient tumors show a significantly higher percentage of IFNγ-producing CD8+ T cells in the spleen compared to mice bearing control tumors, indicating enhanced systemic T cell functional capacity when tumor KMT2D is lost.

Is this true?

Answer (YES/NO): NO